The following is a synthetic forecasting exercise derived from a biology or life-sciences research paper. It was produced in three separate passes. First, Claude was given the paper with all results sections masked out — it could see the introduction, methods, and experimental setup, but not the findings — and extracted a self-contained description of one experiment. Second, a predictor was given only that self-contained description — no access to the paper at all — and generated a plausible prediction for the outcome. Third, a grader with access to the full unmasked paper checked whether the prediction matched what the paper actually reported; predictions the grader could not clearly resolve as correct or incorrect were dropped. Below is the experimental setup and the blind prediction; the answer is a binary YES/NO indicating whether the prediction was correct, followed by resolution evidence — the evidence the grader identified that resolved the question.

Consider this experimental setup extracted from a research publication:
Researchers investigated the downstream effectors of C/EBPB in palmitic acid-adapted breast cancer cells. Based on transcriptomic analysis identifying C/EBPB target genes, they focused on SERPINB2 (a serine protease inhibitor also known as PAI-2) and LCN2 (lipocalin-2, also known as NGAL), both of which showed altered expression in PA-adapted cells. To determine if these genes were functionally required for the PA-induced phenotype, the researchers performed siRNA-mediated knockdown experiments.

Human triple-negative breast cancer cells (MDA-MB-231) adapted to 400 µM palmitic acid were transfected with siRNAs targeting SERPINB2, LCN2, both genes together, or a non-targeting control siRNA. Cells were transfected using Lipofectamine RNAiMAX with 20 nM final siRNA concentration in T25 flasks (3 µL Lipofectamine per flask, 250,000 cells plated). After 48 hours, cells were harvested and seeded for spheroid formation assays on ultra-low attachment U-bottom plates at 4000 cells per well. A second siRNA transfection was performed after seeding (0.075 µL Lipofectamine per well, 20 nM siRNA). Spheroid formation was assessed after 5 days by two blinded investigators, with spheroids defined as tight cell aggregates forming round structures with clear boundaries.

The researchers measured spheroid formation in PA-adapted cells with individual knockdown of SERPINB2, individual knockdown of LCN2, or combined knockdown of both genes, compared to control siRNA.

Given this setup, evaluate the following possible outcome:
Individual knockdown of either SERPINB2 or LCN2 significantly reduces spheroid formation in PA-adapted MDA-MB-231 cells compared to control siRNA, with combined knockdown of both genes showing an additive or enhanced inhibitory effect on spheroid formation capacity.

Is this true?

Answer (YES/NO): NO